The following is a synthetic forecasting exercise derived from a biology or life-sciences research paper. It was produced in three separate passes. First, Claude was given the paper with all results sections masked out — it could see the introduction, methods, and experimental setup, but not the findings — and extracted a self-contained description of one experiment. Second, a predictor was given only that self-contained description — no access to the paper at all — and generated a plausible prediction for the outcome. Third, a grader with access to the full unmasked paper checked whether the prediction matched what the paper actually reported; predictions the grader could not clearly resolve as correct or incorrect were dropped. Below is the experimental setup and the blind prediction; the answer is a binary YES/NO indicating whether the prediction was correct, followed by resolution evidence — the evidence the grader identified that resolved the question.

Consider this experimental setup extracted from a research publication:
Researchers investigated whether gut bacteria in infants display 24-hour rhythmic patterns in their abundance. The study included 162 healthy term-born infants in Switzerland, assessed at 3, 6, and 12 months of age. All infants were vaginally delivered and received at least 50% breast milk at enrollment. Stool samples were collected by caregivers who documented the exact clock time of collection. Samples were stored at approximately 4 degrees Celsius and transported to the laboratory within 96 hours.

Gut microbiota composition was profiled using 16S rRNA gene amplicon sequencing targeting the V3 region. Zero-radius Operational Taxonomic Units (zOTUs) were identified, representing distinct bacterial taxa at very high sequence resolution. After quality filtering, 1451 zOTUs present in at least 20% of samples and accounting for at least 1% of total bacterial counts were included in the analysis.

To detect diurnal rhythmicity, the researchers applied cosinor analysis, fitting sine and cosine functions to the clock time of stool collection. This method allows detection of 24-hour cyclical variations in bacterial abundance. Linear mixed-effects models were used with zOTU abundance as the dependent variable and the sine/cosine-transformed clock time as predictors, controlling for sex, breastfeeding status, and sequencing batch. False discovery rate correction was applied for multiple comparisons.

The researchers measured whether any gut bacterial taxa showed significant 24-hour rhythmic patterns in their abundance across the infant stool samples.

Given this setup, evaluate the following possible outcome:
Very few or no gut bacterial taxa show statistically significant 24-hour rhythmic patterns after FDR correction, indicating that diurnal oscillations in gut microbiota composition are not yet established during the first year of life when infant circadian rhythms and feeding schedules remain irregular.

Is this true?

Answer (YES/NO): NO